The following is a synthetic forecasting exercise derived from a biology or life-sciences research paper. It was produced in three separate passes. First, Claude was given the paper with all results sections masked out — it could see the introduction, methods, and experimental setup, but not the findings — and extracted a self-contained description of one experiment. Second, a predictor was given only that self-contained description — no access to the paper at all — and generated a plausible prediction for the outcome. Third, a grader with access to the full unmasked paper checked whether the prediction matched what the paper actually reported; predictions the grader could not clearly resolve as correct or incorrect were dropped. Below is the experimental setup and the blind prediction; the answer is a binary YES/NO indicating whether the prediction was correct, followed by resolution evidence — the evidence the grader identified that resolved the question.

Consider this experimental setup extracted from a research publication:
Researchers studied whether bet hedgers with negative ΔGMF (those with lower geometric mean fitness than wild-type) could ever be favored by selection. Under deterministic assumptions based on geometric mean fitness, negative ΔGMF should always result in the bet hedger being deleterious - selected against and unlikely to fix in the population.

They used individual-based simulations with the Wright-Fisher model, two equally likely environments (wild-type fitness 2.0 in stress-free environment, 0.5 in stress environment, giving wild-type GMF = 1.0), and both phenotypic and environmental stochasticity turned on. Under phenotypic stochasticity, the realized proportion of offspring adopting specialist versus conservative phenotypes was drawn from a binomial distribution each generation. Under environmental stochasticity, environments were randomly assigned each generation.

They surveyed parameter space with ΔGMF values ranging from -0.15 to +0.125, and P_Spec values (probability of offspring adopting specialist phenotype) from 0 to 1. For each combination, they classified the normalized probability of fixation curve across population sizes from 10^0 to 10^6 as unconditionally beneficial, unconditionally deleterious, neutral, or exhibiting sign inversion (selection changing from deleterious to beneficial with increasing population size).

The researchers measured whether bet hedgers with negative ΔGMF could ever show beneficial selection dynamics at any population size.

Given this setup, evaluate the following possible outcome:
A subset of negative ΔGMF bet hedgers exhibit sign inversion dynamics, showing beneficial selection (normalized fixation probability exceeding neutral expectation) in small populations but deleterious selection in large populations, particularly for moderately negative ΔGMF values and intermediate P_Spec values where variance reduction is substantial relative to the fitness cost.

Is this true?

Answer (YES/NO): NO